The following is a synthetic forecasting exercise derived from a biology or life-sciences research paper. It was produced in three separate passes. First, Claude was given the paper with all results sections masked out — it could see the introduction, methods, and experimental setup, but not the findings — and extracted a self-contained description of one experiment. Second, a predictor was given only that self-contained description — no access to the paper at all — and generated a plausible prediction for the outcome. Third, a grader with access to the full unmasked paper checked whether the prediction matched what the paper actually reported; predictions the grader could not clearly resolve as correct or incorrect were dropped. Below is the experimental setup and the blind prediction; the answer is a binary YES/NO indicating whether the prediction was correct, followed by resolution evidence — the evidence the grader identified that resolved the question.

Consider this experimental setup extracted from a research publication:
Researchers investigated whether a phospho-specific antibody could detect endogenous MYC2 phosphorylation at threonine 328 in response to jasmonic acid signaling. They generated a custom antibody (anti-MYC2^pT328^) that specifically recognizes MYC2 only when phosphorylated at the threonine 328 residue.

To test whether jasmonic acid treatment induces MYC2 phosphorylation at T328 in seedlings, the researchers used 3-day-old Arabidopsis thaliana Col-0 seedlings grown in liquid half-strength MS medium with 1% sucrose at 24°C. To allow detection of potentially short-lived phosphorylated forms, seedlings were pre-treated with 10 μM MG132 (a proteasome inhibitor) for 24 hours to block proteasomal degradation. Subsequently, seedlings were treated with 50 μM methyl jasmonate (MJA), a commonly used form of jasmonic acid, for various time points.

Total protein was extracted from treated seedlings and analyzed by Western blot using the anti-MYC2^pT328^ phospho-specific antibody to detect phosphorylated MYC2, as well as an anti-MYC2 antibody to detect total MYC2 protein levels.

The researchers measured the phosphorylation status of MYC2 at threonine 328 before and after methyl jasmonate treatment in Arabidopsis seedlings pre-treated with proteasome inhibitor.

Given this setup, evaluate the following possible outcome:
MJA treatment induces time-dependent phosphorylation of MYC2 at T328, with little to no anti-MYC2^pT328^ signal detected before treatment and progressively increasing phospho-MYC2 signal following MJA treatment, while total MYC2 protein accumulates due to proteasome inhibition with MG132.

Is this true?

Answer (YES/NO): NO